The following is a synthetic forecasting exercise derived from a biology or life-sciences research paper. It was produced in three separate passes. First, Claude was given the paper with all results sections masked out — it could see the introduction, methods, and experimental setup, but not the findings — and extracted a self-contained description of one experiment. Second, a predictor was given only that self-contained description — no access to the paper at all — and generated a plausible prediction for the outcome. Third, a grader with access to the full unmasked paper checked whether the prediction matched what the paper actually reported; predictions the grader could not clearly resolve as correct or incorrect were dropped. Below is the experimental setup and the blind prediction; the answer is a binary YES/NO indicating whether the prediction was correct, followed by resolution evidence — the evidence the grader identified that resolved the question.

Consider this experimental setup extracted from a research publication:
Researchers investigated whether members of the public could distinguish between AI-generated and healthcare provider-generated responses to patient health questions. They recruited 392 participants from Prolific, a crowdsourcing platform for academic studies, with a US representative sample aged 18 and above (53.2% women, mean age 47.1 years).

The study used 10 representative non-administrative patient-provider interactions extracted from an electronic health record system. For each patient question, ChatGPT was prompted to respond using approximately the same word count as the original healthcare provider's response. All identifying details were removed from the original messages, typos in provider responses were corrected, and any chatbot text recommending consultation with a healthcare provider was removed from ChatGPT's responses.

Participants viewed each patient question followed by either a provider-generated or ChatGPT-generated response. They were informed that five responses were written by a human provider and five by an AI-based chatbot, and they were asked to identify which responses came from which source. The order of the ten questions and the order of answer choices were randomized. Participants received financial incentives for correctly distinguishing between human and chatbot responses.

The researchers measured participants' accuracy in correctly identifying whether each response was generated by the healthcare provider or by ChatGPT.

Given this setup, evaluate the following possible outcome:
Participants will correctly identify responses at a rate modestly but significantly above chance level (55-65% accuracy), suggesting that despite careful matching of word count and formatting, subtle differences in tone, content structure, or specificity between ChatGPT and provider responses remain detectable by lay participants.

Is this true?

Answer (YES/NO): NO